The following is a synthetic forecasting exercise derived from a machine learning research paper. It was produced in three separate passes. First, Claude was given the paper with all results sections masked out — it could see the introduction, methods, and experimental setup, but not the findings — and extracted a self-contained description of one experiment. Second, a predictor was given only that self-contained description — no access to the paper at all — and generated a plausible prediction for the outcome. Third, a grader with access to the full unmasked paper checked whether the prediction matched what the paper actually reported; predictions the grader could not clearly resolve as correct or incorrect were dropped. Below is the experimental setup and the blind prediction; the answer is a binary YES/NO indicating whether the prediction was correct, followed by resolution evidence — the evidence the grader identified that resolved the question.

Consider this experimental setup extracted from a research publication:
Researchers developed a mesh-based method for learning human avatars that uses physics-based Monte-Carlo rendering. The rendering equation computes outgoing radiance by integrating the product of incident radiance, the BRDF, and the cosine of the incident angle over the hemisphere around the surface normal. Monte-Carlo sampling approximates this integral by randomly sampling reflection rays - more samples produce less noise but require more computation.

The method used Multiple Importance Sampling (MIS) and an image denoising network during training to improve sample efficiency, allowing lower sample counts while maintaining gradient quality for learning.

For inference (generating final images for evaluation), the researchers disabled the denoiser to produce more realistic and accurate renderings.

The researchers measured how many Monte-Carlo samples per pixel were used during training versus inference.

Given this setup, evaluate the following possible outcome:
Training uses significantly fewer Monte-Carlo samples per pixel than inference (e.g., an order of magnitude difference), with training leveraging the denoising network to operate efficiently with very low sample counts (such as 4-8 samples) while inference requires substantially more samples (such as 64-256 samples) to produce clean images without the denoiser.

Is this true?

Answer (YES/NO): YES